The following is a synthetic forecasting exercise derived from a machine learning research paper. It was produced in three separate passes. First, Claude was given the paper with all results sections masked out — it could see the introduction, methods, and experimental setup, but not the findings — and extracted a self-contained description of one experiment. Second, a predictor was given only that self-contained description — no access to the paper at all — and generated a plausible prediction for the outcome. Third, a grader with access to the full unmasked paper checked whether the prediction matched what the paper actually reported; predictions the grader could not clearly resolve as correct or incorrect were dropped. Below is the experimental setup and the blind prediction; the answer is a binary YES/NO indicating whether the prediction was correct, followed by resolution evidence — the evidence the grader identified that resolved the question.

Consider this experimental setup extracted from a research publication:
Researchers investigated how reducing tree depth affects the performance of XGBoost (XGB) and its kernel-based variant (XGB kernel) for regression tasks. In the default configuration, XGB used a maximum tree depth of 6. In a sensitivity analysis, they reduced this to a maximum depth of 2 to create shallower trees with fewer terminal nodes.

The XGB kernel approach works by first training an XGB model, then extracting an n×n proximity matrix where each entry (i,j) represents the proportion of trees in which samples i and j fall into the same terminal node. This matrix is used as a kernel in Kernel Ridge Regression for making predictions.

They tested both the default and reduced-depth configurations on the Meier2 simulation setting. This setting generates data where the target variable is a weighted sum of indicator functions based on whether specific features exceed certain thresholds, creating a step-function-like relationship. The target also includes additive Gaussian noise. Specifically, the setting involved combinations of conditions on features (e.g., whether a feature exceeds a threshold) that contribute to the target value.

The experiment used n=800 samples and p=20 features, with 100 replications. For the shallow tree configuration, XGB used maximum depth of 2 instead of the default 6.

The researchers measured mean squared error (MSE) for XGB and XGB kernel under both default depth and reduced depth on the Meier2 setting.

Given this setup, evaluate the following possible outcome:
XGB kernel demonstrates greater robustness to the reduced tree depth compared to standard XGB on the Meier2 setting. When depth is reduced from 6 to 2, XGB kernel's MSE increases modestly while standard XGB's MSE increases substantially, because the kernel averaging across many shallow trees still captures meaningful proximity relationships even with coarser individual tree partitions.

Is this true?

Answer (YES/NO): NO